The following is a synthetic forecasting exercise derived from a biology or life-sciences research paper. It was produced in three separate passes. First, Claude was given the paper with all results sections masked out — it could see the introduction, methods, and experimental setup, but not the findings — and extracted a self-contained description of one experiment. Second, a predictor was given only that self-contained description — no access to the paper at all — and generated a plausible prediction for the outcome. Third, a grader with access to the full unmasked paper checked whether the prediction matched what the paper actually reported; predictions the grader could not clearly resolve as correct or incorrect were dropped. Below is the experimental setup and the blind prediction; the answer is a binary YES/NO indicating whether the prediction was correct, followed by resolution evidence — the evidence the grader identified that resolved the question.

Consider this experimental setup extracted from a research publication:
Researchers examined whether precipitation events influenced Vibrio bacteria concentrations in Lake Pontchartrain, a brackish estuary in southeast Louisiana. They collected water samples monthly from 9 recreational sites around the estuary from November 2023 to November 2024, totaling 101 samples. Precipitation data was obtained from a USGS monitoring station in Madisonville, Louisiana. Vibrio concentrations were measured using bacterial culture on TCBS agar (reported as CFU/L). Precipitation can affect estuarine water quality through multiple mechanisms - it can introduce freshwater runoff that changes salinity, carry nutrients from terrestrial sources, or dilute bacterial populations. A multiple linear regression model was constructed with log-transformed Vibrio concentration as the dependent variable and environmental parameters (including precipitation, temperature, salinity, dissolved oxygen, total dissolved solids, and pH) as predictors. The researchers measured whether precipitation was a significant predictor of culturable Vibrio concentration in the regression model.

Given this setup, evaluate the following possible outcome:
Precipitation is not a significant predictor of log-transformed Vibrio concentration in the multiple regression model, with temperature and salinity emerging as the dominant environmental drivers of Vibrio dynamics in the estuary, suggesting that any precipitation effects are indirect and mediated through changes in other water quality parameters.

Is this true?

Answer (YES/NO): NO